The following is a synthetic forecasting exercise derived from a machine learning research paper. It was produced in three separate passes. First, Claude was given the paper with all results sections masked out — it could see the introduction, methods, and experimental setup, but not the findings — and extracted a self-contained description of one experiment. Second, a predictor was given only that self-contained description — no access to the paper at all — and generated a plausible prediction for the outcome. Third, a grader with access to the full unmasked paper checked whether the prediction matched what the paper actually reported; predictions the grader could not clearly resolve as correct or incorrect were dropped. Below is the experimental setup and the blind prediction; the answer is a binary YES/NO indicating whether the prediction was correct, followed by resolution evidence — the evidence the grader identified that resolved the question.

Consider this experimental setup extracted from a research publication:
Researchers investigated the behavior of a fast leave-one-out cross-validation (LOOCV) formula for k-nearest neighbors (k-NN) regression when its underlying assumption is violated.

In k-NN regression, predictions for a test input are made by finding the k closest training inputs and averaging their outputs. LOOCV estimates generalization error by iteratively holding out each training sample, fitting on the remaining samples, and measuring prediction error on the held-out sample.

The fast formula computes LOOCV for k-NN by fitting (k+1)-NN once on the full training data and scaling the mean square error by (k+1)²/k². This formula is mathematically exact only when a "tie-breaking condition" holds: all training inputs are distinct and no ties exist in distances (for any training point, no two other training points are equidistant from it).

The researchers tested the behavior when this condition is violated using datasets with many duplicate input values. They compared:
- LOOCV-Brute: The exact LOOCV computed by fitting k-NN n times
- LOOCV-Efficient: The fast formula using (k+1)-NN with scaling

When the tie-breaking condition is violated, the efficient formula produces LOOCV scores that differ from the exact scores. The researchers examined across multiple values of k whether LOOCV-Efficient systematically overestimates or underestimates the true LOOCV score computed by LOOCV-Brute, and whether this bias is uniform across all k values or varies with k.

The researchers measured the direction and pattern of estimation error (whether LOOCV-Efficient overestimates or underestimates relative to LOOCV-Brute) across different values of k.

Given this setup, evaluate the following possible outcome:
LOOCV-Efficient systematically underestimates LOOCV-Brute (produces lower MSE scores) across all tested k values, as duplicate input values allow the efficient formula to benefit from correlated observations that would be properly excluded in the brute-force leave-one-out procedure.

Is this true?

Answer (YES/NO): NO